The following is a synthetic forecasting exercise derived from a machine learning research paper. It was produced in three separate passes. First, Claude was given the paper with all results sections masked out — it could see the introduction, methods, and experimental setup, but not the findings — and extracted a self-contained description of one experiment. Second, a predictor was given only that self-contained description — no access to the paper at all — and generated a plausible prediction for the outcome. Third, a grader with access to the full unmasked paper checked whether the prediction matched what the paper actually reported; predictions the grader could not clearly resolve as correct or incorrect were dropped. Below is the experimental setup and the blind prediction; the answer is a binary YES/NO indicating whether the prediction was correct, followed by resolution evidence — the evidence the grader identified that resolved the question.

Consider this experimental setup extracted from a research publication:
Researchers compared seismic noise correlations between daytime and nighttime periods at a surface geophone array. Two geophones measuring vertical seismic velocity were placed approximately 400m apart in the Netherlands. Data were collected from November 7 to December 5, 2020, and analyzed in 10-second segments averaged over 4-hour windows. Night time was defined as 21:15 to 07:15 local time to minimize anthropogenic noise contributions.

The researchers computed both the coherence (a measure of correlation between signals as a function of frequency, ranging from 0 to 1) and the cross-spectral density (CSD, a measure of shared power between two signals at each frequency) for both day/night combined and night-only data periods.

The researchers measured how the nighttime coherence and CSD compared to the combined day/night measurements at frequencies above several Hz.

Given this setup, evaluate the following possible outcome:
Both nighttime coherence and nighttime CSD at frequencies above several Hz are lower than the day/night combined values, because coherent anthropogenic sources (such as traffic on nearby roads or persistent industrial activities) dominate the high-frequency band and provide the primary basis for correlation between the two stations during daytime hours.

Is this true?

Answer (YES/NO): NO